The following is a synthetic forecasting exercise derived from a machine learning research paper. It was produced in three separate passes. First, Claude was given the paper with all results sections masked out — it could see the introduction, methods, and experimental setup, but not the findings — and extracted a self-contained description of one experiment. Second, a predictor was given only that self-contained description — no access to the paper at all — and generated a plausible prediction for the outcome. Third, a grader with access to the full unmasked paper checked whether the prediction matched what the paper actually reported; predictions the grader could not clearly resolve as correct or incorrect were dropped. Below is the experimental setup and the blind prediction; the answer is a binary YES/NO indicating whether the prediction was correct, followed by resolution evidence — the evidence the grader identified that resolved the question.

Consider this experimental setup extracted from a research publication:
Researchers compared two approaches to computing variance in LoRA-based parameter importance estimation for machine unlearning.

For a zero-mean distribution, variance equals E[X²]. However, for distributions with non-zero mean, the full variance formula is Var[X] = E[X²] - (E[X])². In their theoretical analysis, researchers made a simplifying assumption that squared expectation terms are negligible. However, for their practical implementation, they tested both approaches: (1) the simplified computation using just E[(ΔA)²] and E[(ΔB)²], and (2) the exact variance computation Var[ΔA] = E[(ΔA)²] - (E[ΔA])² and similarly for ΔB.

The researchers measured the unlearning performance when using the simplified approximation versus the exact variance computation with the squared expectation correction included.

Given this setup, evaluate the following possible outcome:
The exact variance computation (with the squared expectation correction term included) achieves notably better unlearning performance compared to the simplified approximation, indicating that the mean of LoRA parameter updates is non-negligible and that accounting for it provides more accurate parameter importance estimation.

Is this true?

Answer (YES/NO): YES